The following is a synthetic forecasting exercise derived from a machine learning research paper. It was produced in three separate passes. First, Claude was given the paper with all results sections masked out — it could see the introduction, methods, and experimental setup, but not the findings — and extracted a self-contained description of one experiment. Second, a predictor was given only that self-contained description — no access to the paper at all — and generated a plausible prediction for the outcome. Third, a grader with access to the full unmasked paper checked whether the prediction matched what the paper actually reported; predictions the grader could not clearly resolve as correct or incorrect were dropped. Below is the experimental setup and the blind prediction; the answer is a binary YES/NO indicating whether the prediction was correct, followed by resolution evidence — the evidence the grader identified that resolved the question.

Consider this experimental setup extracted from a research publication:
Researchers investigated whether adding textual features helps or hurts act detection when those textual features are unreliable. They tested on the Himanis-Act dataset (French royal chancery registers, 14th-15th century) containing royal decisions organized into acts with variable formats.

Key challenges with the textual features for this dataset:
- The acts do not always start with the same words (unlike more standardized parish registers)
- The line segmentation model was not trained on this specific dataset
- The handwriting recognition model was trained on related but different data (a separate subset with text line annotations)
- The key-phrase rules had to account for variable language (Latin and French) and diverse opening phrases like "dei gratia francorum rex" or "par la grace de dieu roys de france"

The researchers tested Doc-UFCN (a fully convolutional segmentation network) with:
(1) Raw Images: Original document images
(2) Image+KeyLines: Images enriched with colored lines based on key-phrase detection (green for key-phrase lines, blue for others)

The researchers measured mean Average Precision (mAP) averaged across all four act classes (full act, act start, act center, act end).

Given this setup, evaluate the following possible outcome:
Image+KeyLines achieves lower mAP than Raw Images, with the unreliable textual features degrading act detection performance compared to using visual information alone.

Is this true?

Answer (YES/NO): YES